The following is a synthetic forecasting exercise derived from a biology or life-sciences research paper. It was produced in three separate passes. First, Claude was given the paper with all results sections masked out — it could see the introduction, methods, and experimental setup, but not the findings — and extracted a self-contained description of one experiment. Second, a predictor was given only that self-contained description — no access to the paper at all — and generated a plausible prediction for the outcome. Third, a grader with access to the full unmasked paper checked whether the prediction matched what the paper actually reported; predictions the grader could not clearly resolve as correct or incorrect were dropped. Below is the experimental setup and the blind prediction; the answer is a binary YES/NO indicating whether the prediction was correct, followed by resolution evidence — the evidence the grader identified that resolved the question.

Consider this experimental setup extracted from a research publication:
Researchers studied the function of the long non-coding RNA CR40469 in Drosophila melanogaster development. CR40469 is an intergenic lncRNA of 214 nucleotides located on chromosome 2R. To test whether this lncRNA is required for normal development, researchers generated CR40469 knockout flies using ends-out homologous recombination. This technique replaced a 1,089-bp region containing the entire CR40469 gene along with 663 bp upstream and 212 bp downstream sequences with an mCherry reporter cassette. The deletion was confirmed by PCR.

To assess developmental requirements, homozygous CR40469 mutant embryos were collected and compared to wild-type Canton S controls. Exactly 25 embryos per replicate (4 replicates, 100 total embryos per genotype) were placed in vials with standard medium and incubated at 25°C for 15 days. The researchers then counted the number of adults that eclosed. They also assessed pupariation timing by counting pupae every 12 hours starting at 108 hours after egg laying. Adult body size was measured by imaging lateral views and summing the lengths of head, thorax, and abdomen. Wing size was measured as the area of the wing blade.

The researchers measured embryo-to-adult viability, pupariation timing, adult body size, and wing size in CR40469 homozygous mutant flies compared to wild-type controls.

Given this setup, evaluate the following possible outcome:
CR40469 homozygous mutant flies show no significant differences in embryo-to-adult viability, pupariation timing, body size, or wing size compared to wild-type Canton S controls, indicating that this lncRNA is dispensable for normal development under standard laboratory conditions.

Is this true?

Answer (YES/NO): YES